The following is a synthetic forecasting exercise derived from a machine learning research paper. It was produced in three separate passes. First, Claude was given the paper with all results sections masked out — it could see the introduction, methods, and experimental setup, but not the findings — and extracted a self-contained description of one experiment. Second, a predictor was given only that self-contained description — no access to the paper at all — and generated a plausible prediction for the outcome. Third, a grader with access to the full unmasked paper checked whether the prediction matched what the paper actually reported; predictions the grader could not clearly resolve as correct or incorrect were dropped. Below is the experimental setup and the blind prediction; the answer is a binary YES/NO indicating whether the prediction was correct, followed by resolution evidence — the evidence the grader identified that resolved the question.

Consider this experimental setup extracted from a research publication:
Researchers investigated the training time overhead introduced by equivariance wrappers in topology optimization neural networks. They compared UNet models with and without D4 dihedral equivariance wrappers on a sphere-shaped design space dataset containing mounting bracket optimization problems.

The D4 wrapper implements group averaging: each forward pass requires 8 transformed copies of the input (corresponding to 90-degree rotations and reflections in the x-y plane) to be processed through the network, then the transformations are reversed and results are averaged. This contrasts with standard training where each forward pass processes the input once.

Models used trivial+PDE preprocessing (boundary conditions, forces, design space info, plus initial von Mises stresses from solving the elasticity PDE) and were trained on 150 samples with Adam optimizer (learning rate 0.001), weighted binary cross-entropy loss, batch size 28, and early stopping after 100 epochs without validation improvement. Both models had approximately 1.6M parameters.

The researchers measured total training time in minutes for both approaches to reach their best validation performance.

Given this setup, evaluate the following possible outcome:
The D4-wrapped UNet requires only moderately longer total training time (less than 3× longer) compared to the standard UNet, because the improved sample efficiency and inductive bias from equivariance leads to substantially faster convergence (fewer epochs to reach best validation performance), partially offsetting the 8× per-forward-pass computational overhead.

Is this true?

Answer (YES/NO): NO